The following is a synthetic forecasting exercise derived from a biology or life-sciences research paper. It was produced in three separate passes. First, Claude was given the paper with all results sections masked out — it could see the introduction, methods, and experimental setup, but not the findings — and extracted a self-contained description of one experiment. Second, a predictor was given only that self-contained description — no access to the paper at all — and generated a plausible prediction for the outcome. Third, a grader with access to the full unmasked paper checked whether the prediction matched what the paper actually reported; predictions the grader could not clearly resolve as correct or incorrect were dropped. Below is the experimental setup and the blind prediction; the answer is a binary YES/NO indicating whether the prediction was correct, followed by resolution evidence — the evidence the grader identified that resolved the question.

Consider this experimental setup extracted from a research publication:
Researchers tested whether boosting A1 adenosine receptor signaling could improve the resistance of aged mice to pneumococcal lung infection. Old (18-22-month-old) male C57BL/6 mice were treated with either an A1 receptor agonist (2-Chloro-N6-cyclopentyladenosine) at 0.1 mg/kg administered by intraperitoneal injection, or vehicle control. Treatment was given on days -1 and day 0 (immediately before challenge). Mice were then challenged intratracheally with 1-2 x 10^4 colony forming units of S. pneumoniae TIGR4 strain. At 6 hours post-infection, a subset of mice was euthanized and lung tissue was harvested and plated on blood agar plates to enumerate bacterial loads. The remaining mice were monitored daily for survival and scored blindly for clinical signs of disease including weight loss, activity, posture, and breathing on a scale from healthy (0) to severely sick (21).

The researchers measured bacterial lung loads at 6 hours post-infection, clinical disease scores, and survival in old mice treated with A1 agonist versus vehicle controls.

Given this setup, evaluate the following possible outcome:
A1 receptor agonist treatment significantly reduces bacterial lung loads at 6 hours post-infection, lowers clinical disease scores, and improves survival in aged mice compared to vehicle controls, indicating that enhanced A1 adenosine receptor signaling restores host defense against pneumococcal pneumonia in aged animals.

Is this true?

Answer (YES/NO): YES